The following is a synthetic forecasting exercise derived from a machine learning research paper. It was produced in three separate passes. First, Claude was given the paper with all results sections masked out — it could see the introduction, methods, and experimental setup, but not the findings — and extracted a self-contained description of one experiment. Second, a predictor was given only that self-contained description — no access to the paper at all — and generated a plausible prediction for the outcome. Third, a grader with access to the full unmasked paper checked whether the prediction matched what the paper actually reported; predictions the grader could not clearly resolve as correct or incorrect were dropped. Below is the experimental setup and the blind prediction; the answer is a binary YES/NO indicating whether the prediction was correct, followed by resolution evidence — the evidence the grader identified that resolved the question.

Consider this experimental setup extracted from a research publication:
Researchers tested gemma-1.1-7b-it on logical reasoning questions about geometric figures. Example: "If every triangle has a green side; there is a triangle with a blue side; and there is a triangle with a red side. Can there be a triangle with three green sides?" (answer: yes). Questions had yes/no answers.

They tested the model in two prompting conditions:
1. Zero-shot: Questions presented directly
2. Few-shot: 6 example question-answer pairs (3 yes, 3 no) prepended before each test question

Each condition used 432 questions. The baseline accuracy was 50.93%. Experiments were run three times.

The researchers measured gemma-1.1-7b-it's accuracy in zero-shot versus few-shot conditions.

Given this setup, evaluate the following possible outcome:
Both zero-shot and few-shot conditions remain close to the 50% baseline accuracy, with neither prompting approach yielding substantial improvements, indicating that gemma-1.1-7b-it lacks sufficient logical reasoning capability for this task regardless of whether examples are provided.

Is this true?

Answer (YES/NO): YES